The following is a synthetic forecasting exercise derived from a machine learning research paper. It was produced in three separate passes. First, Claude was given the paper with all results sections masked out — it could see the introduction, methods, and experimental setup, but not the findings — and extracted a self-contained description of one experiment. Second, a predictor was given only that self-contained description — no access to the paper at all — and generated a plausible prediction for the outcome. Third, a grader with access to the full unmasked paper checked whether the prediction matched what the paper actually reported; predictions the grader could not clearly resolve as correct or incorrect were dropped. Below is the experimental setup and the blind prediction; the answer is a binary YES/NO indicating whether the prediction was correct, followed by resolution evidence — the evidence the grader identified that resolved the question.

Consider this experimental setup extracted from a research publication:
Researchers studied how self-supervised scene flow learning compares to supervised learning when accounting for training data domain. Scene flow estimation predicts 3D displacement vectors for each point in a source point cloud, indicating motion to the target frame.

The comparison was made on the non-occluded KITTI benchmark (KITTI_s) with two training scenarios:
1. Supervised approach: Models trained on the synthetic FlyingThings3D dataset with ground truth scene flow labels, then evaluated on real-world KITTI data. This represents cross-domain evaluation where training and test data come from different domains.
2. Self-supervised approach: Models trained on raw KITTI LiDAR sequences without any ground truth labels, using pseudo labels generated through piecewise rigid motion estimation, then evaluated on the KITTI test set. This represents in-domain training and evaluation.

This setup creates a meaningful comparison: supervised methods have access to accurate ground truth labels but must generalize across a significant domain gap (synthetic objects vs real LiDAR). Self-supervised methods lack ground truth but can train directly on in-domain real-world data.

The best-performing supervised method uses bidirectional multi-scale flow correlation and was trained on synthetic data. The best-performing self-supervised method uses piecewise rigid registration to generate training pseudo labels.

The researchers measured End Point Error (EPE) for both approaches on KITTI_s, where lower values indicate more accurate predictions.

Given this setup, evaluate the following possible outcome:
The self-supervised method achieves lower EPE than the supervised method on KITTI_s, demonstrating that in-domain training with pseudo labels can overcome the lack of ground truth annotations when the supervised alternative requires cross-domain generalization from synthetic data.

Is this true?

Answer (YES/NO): NO